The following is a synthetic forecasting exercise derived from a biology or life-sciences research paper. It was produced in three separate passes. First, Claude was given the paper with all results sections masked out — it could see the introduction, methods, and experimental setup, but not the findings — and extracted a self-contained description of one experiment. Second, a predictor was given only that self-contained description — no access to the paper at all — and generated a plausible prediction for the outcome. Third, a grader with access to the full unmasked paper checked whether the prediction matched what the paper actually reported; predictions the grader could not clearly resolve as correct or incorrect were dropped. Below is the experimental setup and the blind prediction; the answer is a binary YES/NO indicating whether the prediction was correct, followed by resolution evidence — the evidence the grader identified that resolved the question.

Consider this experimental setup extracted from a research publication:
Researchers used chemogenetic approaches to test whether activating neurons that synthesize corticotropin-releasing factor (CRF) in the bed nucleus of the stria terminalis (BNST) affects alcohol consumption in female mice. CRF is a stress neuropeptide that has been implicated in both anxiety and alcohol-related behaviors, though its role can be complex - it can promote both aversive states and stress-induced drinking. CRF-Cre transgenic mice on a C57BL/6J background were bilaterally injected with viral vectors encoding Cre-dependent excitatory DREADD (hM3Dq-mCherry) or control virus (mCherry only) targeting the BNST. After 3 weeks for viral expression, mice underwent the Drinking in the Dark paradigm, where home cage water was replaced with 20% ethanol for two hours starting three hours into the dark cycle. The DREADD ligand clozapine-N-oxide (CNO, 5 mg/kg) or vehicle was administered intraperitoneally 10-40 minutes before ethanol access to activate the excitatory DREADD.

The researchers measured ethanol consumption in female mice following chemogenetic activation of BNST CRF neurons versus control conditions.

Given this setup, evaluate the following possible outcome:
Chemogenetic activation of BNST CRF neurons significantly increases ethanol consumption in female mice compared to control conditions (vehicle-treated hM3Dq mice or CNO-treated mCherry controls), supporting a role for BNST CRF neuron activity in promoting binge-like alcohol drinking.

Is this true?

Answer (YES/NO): YES